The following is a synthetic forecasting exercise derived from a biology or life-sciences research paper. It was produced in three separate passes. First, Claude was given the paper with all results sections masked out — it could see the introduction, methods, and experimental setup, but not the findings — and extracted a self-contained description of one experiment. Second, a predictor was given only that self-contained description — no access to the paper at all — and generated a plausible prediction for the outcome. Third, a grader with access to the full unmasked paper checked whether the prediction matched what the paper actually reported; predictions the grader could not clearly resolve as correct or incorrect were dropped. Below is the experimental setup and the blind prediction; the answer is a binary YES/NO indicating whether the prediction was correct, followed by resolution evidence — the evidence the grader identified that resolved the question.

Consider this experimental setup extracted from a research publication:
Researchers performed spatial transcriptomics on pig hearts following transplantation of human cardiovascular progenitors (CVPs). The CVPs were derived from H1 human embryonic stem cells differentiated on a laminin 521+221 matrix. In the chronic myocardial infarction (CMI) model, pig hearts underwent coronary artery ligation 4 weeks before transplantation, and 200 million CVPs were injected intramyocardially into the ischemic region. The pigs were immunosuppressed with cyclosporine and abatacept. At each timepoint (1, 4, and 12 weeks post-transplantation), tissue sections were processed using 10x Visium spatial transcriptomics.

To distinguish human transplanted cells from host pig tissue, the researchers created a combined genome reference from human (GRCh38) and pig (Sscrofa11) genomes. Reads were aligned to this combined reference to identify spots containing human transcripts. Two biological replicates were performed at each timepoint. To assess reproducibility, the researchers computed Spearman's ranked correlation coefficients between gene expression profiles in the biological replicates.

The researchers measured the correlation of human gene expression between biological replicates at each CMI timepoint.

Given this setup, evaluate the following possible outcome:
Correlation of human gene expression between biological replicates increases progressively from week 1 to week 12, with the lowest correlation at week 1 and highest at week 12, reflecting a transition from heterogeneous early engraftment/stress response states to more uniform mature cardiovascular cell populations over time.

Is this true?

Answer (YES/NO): NO